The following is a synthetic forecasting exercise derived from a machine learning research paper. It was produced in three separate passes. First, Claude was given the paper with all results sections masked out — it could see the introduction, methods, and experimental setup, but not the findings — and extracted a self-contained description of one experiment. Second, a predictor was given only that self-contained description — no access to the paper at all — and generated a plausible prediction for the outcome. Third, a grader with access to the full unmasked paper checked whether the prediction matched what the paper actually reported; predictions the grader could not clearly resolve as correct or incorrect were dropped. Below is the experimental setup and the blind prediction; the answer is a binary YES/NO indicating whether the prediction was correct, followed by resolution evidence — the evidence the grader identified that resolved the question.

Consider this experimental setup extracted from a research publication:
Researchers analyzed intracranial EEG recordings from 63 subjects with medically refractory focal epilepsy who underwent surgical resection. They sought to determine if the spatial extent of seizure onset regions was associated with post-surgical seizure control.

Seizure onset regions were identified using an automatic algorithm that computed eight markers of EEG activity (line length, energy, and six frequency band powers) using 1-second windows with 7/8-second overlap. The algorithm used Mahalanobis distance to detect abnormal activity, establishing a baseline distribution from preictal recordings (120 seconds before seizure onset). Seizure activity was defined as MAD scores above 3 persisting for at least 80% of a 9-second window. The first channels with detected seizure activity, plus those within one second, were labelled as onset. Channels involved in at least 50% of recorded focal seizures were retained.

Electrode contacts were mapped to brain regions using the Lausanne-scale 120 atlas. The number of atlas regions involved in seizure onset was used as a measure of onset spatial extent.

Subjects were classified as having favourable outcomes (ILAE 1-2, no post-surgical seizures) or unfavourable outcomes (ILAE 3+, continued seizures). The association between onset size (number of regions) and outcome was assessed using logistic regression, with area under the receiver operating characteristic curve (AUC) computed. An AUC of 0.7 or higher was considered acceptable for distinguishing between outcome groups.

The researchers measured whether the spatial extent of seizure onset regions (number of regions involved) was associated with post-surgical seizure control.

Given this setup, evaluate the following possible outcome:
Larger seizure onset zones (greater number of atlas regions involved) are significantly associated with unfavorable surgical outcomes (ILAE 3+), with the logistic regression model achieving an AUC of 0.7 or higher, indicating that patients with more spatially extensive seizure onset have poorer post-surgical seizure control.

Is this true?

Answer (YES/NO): NO